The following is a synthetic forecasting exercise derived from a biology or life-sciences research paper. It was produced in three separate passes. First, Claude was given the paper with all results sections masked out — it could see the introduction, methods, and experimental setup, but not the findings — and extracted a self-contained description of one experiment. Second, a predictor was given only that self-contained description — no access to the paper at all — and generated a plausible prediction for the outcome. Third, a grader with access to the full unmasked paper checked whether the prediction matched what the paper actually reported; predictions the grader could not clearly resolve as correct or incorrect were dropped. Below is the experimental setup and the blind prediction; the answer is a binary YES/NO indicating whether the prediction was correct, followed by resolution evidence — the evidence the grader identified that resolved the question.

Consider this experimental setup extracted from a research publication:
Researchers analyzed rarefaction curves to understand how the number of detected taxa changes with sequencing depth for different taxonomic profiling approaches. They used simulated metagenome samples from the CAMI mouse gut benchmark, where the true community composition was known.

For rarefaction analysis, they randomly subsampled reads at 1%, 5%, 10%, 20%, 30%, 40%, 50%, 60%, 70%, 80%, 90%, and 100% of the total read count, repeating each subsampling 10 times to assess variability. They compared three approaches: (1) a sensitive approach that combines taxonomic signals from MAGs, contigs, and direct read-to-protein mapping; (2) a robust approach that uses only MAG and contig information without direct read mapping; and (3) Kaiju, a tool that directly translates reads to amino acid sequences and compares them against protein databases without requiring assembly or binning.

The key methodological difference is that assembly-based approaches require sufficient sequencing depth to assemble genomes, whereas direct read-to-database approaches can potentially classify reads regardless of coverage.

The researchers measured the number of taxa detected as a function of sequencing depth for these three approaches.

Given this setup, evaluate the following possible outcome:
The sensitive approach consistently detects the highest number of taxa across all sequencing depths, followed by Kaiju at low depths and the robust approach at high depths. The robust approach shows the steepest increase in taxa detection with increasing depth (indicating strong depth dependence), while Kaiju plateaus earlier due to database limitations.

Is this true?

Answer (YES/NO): NO